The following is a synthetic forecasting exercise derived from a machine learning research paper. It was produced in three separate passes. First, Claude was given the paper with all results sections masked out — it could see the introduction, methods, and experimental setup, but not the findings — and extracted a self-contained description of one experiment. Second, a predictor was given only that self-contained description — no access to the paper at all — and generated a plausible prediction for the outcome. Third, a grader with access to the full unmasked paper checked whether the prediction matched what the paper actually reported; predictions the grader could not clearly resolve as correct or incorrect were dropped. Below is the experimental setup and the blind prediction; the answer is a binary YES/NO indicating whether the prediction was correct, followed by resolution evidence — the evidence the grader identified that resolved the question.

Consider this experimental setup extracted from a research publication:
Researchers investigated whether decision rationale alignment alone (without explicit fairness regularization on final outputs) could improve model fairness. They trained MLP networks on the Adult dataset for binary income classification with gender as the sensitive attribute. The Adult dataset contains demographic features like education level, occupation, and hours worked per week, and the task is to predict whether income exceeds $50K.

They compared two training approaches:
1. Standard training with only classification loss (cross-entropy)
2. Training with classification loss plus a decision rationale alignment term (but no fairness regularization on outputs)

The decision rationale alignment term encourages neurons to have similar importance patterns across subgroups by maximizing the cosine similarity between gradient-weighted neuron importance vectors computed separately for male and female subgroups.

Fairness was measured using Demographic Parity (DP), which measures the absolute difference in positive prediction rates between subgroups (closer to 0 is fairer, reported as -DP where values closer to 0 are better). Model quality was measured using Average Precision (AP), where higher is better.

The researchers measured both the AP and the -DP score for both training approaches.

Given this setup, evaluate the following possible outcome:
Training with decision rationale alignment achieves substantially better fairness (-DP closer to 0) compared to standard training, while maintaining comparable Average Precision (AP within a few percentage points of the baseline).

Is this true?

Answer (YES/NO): NO